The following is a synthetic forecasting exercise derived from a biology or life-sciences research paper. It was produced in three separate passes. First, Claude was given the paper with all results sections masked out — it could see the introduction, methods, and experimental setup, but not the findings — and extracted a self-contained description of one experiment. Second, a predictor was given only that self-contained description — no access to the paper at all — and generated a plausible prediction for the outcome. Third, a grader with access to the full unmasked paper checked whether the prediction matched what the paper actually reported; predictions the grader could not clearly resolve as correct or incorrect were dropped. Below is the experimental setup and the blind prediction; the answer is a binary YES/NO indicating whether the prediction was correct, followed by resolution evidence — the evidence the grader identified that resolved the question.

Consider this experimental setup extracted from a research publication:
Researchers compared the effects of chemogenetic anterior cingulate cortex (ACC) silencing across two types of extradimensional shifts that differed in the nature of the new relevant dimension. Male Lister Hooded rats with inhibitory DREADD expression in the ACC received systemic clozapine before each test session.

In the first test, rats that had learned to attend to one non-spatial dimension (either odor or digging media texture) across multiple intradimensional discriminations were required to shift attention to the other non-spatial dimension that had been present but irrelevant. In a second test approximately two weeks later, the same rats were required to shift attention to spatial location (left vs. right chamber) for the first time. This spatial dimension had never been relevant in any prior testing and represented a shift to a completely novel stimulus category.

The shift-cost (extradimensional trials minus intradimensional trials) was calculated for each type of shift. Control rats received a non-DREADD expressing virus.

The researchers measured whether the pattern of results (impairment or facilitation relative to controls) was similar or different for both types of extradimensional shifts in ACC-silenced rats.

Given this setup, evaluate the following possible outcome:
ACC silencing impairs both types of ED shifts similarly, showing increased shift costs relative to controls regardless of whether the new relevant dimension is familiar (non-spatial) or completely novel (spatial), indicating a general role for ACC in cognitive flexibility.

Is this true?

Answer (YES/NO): NO